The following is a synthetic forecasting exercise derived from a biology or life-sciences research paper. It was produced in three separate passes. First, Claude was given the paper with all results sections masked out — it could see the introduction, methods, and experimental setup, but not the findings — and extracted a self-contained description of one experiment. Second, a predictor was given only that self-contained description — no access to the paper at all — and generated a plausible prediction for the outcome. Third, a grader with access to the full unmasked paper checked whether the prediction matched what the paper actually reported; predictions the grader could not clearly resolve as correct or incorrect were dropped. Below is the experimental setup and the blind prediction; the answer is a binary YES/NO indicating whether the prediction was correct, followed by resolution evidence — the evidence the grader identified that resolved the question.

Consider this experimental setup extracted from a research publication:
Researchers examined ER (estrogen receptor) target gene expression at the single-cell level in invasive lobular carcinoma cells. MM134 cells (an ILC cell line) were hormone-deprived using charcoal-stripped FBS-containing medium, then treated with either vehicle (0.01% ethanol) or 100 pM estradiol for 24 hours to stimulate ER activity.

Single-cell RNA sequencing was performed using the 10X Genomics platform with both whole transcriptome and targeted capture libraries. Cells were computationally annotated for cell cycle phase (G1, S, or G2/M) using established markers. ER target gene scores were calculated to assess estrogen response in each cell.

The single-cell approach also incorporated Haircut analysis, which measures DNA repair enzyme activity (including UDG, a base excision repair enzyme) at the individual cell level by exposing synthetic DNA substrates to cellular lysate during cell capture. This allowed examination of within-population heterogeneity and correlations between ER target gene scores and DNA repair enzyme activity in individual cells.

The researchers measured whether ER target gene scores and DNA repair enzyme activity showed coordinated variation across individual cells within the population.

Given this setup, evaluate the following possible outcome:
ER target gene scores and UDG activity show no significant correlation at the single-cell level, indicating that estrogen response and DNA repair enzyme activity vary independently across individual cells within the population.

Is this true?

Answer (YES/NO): NO